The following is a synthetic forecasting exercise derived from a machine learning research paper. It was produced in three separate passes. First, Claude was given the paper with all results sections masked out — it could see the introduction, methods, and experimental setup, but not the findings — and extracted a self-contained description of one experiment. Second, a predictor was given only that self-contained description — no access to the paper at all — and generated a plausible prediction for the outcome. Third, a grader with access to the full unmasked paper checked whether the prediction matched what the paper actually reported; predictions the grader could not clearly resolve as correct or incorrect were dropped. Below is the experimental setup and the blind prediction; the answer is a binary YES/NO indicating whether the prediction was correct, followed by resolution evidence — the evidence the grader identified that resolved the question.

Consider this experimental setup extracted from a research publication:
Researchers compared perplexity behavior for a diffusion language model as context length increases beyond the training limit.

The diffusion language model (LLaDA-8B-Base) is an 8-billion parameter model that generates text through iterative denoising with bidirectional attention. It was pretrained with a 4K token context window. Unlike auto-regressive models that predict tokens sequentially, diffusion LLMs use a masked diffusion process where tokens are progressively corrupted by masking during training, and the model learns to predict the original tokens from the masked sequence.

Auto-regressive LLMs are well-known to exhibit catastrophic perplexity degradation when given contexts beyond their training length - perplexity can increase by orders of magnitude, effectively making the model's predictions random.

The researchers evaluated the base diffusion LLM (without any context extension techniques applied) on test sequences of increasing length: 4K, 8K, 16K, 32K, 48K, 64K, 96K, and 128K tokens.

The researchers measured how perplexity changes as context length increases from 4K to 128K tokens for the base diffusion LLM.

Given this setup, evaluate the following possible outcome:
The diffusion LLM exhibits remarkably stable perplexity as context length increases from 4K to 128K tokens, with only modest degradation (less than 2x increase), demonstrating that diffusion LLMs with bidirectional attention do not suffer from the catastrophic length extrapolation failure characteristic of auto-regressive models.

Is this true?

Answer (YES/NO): NO